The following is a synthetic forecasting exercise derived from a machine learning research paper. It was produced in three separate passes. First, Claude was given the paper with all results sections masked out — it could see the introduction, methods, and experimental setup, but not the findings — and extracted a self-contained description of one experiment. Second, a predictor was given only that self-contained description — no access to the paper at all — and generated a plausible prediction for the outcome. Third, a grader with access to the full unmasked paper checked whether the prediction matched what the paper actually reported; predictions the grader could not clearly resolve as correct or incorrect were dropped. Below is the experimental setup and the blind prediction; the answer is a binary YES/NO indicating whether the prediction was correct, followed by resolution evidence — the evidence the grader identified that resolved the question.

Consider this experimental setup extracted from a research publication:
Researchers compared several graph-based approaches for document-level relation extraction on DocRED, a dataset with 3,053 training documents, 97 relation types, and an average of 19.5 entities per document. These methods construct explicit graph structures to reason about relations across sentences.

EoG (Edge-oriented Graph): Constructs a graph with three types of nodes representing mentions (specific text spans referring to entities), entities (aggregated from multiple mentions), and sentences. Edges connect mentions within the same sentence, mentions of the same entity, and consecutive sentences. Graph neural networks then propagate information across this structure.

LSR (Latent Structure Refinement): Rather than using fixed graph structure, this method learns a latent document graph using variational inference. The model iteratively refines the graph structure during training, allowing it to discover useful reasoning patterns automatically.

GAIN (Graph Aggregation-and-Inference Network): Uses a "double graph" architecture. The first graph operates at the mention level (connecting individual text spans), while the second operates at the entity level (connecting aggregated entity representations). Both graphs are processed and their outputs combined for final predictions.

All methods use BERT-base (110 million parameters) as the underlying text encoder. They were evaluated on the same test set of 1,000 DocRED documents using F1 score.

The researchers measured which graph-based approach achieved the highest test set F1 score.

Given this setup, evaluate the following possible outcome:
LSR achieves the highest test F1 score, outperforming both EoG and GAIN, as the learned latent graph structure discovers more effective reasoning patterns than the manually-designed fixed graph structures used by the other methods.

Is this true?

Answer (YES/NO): NO